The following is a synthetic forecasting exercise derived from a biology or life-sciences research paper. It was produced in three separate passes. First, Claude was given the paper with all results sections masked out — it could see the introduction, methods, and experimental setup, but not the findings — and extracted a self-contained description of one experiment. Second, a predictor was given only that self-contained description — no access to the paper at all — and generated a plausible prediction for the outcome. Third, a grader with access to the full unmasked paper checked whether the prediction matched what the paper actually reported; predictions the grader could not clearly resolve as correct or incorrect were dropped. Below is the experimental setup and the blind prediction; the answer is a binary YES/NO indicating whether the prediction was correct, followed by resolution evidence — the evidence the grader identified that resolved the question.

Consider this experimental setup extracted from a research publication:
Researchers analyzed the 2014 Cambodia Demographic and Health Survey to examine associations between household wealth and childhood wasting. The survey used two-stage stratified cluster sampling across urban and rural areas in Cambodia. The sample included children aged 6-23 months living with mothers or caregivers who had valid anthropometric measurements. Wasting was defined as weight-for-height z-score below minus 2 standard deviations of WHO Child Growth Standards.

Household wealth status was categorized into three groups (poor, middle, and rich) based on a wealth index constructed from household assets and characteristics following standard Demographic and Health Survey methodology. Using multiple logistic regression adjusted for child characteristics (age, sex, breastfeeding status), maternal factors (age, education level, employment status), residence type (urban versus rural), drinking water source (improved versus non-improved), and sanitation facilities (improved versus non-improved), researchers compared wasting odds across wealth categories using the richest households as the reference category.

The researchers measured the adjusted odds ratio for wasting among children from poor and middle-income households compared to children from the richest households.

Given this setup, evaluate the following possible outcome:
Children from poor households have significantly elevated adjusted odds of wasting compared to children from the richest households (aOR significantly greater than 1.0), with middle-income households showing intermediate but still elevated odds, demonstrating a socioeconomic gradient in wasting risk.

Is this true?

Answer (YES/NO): NO